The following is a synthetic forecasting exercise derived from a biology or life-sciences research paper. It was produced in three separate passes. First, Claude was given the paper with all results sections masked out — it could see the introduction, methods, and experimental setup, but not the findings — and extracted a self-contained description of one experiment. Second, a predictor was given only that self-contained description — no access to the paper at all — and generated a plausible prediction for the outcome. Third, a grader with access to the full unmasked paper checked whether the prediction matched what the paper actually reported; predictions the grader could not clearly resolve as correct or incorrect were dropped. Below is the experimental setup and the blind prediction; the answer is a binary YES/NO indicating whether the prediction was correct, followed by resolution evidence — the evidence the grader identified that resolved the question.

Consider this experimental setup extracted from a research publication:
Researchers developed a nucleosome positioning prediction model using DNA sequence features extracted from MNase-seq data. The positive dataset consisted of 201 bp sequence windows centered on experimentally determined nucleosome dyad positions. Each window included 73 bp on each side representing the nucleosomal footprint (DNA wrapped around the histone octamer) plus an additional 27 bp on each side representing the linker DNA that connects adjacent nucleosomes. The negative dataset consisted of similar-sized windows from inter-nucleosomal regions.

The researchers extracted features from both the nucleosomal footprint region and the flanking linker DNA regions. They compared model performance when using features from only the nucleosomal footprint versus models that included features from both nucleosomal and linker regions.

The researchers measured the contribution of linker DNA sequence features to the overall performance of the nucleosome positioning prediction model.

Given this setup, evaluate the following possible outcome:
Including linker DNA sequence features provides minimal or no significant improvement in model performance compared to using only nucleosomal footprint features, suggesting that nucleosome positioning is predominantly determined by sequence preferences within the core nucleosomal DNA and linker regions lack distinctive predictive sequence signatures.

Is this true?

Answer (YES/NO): NO